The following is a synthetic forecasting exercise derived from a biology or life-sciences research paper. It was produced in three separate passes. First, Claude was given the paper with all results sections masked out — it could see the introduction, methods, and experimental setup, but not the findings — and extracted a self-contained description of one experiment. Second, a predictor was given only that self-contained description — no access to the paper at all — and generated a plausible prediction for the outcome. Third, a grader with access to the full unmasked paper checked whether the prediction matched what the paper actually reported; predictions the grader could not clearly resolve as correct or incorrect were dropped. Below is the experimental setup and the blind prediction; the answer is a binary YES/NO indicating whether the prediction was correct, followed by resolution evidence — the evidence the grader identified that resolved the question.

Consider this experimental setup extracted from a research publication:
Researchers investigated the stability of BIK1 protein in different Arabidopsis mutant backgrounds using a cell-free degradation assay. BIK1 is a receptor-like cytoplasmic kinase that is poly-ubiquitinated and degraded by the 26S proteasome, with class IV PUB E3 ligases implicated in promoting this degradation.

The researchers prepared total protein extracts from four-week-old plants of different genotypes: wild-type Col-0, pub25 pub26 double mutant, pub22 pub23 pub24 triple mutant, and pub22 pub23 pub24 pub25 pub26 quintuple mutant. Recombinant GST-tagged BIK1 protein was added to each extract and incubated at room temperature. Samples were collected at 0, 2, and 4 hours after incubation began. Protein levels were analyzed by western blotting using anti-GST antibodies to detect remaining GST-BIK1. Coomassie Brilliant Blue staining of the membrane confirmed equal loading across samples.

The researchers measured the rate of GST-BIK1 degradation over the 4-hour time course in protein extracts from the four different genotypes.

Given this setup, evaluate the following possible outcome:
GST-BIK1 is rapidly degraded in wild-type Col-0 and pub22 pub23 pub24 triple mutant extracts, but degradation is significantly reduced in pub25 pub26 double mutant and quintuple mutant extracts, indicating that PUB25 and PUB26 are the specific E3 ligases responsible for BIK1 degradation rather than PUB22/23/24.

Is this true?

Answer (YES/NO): NO